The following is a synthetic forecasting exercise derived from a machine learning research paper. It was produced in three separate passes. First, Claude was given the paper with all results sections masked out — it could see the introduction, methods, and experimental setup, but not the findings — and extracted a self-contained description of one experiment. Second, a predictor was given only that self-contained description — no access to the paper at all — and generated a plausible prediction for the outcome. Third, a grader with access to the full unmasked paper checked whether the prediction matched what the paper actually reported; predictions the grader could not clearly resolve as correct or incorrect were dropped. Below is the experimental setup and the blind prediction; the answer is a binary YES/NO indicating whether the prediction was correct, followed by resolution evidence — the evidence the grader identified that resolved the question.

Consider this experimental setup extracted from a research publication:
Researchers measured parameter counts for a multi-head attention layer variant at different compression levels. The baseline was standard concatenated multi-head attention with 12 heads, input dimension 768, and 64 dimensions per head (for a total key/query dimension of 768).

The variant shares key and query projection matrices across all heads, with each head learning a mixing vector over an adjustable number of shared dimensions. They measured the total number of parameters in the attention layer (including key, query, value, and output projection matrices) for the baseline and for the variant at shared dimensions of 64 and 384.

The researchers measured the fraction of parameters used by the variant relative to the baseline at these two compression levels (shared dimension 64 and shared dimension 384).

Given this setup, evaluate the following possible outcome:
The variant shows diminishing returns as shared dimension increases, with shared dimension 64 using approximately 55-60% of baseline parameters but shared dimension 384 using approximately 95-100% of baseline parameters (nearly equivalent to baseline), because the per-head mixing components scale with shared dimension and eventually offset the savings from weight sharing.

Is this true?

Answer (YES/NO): NO